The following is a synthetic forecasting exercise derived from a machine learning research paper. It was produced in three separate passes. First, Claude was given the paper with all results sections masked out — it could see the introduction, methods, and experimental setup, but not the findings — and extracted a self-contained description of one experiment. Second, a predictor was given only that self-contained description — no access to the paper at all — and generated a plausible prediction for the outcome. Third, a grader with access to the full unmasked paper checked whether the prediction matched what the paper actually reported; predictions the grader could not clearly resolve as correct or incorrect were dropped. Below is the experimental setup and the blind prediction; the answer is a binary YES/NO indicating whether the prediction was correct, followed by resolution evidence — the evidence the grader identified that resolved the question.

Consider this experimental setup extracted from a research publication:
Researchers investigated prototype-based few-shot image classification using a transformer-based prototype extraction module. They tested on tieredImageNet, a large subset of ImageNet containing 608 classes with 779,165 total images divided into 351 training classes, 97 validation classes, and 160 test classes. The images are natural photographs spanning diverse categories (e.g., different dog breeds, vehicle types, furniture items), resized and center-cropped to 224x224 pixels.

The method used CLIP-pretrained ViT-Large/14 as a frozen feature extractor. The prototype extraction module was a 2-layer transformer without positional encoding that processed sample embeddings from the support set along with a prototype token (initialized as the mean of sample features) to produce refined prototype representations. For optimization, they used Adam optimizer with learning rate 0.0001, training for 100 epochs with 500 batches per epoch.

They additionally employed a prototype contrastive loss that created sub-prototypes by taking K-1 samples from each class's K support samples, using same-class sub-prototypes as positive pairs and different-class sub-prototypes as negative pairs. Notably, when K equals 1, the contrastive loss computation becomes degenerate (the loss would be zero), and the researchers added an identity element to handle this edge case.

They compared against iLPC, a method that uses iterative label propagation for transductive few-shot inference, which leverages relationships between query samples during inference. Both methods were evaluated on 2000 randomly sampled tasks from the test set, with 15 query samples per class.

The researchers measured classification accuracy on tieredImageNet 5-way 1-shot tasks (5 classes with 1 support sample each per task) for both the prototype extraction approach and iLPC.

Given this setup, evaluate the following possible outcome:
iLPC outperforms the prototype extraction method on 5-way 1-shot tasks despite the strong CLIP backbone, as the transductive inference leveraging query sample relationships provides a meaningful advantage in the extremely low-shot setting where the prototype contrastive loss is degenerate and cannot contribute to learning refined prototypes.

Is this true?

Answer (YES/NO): YES